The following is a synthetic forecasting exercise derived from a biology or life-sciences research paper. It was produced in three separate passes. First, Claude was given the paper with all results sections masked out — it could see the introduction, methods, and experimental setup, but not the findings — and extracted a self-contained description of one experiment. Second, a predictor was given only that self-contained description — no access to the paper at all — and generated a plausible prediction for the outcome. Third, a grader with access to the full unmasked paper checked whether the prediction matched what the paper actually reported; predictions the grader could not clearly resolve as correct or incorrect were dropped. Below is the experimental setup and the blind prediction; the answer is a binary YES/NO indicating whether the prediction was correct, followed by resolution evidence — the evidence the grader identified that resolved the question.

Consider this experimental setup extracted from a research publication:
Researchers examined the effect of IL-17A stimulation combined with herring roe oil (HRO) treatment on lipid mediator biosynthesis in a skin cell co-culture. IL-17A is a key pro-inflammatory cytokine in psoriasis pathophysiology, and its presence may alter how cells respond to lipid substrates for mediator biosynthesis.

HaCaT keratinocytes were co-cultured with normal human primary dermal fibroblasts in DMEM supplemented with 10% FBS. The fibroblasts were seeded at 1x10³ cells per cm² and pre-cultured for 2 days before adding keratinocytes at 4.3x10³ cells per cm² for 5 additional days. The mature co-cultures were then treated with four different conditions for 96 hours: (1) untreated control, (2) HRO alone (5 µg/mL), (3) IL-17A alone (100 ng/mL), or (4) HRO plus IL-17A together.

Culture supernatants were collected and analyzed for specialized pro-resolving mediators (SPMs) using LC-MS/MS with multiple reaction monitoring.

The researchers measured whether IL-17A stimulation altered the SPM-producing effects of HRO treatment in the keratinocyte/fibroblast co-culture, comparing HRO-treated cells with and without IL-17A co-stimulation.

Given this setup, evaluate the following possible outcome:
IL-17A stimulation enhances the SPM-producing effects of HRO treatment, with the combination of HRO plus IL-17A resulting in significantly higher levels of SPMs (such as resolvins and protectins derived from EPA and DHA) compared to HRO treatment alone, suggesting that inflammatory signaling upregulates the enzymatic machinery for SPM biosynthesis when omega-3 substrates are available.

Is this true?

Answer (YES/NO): NO